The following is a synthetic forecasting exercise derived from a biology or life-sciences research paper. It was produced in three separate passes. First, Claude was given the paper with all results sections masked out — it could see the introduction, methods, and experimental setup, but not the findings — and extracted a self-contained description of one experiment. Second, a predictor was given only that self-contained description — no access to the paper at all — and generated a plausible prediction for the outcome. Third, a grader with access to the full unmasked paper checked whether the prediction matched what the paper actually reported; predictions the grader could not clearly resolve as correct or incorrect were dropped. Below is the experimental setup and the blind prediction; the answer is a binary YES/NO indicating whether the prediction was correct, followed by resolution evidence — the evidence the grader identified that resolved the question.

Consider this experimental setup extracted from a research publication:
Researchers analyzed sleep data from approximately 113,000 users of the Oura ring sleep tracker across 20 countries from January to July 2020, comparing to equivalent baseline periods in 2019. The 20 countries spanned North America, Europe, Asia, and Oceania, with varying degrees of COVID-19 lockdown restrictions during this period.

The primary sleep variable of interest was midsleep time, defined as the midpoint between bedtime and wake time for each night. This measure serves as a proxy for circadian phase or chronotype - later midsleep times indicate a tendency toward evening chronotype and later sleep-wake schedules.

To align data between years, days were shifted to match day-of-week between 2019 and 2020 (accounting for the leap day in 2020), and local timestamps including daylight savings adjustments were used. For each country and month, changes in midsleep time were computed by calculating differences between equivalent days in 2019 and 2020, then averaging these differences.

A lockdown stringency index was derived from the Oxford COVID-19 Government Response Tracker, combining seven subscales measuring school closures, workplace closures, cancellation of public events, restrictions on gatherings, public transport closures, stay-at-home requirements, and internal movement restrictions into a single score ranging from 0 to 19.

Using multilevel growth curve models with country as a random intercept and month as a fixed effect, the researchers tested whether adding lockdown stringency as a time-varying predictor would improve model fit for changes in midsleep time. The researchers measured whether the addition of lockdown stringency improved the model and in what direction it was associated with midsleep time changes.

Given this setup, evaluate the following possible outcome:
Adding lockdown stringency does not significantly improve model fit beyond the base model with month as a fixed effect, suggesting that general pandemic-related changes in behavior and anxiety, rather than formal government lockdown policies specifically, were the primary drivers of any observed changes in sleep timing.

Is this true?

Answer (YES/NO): NO